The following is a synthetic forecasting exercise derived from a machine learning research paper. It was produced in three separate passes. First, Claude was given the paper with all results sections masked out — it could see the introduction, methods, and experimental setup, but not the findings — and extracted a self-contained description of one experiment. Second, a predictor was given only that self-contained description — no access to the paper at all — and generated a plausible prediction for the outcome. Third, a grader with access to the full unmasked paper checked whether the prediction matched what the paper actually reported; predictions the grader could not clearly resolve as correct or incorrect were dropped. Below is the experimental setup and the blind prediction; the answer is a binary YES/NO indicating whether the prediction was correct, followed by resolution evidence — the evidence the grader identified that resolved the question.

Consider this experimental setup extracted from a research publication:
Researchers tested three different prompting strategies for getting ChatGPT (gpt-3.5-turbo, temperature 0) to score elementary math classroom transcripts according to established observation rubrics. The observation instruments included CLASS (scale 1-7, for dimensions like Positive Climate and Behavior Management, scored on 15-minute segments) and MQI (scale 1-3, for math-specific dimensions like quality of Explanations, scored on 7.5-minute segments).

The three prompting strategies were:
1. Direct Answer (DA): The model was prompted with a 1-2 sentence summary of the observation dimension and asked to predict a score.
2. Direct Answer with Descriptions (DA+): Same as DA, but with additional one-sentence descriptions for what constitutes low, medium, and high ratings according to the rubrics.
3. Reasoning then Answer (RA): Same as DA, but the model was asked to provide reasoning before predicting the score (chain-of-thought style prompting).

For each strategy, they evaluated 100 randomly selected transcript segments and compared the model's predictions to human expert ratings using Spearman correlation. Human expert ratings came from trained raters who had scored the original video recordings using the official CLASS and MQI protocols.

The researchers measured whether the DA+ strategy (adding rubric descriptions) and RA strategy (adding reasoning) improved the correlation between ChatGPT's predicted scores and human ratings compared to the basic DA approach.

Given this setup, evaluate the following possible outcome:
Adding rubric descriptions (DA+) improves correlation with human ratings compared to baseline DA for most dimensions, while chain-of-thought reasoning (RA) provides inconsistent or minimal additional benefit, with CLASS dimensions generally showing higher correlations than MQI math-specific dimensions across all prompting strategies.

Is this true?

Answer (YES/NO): NO